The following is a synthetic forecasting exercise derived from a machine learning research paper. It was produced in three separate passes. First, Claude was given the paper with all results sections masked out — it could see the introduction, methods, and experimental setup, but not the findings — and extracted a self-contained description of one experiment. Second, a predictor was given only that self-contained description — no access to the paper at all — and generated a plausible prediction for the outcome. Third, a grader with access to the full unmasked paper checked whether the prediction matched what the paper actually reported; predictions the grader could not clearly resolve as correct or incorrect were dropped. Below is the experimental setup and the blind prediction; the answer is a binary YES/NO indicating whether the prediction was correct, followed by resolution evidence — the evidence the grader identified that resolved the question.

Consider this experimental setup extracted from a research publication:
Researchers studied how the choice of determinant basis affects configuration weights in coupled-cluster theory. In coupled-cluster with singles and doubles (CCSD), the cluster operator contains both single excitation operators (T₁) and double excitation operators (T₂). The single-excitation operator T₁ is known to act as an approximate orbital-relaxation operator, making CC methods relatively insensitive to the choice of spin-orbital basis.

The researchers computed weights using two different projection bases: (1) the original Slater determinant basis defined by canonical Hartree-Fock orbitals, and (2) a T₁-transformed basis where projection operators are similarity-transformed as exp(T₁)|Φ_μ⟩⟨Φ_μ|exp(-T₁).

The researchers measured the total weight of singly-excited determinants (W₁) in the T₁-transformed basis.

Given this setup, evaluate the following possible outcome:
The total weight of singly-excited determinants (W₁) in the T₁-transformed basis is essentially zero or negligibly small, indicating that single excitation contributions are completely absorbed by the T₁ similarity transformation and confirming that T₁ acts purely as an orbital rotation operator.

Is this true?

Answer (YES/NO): YES